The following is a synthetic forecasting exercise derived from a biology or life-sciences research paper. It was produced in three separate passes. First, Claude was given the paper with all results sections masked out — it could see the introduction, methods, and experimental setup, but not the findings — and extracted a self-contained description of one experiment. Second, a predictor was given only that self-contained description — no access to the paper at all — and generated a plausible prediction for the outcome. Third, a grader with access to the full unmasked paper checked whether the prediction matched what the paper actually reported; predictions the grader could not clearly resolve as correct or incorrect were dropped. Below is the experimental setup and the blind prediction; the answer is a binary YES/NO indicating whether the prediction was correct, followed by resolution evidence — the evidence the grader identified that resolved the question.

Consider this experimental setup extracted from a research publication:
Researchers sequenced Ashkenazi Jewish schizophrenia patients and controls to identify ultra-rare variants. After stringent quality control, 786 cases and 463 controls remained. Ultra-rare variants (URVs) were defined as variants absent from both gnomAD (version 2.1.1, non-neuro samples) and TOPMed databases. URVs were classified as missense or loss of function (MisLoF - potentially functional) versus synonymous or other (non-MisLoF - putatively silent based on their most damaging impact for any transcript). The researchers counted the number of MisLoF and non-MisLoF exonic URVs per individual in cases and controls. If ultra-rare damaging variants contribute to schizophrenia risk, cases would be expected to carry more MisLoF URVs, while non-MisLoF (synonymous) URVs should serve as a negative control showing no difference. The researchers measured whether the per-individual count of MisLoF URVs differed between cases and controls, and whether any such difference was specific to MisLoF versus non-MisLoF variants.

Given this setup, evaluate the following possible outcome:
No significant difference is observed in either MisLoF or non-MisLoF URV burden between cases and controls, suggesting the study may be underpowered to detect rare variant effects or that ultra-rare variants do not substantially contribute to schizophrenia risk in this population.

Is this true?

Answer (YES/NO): NO